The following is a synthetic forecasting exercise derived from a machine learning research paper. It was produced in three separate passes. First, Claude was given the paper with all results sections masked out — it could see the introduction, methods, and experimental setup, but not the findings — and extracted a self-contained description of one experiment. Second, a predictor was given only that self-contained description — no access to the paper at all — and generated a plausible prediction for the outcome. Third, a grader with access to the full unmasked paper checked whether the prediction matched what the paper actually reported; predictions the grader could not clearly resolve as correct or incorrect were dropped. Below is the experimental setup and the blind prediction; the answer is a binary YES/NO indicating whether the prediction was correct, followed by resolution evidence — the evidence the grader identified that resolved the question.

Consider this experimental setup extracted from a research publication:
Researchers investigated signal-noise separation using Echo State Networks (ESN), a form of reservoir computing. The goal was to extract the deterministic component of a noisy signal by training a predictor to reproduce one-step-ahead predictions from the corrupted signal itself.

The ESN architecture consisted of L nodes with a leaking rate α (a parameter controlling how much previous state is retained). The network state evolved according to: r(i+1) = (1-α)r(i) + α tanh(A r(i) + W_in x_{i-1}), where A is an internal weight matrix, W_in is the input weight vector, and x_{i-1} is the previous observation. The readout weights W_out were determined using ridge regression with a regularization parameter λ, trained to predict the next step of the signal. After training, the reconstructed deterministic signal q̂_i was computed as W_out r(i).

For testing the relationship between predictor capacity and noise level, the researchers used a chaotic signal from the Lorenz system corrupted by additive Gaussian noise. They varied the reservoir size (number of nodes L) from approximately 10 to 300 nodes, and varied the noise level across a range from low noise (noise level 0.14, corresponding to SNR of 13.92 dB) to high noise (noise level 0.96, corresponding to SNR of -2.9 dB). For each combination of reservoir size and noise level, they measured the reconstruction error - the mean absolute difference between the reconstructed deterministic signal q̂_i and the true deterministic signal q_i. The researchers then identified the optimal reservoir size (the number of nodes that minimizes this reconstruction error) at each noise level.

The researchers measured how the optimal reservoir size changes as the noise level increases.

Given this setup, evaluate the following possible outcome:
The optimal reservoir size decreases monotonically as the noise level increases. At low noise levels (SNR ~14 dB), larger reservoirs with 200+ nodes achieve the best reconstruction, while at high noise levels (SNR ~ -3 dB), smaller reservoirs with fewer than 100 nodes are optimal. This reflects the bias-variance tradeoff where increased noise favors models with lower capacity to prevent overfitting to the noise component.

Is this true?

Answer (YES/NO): YES